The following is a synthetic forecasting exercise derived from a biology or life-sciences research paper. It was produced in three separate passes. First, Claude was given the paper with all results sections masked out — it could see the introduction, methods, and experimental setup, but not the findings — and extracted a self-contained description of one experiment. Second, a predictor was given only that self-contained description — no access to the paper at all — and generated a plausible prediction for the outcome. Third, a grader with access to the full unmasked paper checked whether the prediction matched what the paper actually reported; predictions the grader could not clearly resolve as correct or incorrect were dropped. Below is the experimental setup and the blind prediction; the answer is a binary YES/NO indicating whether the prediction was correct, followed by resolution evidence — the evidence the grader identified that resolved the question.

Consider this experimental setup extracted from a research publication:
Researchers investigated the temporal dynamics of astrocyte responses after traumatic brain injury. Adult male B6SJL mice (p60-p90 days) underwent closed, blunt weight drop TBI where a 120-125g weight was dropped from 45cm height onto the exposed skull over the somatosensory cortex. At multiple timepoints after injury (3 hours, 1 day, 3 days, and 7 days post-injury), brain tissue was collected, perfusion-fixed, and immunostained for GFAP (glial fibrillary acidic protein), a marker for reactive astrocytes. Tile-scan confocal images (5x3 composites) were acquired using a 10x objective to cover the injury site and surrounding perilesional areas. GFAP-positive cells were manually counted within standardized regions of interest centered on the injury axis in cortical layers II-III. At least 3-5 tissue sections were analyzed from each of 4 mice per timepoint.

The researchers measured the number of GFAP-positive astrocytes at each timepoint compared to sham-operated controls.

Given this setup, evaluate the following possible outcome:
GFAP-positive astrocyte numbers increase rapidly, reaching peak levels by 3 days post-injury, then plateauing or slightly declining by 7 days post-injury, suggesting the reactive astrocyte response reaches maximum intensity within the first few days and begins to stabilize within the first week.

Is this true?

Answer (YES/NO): NO